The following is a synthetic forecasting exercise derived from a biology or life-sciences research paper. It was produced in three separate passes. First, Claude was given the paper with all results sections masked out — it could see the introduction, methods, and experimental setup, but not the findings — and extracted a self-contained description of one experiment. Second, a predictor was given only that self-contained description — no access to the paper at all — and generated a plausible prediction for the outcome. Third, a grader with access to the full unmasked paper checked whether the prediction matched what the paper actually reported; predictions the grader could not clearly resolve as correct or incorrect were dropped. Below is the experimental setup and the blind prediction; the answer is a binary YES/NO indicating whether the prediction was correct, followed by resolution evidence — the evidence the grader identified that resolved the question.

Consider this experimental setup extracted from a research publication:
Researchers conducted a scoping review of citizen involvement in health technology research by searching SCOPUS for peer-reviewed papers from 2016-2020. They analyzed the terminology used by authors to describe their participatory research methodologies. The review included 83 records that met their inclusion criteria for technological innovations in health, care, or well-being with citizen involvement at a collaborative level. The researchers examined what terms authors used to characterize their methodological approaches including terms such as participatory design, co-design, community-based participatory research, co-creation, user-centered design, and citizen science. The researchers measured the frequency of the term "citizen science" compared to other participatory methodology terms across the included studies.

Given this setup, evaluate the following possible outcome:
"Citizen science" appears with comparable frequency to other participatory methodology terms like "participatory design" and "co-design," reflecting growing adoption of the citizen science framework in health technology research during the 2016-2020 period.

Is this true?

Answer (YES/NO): NO